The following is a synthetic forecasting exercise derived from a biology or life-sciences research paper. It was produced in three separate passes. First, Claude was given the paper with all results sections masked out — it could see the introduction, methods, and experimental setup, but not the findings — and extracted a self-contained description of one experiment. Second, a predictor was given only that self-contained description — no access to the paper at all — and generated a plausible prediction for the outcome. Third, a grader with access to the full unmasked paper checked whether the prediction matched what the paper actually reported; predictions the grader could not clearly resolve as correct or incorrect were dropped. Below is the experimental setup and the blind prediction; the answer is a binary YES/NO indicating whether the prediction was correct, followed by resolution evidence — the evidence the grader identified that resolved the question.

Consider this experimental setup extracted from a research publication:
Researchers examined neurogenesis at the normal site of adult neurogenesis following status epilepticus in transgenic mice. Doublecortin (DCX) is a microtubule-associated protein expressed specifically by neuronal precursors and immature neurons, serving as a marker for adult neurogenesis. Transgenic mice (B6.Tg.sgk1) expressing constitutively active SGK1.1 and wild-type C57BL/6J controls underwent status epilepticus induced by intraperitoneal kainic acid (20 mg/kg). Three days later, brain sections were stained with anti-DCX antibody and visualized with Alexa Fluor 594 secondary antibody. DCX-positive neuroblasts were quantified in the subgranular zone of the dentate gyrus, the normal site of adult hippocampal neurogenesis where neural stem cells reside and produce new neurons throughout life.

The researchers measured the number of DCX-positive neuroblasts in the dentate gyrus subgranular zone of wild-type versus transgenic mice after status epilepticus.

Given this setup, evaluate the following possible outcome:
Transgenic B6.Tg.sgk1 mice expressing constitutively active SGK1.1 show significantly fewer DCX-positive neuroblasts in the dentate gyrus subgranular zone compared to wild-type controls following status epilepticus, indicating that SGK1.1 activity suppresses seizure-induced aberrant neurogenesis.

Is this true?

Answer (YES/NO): NO